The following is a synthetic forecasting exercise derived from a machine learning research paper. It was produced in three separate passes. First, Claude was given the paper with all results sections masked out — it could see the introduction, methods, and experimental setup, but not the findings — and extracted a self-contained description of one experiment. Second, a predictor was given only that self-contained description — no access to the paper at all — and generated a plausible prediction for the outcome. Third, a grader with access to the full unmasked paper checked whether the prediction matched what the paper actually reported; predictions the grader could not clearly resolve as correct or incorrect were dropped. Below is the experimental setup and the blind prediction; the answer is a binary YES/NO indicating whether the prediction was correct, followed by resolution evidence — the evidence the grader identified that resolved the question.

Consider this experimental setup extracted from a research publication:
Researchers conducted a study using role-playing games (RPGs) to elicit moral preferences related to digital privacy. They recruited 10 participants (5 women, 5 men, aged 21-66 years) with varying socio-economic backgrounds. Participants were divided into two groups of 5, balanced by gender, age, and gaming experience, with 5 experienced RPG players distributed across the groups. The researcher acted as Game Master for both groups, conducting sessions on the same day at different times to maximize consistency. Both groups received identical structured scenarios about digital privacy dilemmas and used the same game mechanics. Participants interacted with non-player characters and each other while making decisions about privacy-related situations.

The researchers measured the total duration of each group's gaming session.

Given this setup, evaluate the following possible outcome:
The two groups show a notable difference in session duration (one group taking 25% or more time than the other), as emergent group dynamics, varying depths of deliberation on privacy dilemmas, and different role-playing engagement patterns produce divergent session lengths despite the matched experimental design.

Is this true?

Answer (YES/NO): YES